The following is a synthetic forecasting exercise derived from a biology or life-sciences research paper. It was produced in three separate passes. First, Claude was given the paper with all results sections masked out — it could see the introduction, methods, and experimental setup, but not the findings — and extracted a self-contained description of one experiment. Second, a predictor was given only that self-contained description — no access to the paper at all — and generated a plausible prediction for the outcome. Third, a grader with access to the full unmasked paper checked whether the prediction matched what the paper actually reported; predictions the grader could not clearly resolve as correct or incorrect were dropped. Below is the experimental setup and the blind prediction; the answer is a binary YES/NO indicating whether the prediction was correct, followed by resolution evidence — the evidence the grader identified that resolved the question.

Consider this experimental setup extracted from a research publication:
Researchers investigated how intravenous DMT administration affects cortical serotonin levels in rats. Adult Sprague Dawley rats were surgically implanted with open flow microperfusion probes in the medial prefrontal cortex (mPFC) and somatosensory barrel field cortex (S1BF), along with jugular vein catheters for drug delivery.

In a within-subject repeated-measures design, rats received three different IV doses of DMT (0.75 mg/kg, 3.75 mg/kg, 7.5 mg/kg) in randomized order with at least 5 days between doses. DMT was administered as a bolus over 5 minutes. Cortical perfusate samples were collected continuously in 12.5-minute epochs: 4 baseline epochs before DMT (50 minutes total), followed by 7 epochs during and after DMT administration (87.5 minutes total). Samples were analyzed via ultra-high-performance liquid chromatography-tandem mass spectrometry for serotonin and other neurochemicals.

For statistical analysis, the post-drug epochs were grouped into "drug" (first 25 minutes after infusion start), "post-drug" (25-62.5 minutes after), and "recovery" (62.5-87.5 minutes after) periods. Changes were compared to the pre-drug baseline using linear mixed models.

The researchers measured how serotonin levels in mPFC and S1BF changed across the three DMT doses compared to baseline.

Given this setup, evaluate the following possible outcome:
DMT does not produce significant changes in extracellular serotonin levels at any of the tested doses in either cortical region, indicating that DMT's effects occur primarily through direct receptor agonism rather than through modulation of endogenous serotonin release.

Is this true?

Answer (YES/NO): NO